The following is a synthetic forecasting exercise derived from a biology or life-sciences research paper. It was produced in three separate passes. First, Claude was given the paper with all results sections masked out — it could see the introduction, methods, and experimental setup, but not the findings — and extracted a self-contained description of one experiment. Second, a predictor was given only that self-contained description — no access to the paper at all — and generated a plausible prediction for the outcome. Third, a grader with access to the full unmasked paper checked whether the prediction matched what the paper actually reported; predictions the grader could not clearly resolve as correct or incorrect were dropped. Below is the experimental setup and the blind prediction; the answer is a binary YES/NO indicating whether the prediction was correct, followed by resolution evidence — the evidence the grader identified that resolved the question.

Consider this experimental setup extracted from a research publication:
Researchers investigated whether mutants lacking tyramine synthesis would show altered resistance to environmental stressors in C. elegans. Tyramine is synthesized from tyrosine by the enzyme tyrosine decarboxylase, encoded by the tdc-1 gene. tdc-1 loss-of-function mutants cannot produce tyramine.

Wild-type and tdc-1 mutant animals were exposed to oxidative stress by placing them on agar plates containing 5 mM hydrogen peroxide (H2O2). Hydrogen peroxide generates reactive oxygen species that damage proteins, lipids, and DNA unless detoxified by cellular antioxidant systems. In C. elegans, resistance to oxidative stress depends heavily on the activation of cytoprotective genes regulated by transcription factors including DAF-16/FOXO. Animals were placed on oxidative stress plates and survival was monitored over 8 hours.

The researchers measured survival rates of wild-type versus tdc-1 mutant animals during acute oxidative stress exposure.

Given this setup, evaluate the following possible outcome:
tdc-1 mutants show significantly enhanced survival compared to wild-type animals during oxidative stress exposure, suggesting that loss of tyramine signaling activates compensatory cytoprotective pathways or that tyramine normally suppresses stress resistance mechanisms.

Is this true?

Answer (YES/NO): YES